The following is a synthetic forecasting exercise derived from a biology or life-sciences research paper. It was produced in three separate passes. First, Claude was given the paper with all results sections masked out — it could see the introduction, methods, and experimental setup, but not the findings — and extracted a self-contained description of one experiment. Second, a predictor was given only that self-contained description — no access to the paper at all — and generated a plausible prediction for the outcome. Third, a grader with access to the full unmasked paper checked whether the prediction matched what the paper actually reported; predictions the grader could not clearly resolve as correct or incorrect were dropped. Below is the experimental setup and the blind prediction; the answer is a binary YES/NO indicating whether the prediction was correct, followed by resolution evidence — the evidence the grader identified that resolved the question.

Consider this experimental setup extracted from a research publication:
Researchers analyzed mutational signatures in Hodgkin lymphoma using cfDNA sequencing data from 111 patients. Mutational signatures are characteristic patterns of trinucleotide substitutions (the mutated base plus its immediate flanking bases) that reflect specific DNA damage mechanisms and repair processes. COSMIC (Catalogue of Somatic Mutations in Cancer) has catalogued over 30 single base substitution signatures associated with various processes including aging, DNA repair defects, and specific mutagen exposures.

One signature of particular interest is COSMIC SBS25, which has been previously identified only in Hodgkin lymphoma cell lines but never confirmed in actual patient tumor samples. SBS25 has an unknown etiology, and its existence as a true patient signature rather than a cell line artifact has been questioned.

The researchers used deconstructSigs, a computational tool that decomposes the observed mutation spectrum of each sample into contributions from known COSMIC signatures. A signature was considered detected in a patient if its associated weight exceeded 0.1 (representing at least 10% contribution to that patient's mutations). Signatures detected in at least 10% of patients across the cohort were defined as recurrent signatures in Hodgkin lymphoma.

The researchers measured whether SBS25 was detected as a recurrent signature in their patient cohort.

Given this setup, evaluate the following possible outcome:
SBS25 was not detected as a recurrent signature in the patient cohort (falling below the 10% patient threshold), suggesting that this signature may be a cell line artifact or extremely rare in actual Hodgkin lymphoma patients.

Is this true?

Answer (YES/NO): NO